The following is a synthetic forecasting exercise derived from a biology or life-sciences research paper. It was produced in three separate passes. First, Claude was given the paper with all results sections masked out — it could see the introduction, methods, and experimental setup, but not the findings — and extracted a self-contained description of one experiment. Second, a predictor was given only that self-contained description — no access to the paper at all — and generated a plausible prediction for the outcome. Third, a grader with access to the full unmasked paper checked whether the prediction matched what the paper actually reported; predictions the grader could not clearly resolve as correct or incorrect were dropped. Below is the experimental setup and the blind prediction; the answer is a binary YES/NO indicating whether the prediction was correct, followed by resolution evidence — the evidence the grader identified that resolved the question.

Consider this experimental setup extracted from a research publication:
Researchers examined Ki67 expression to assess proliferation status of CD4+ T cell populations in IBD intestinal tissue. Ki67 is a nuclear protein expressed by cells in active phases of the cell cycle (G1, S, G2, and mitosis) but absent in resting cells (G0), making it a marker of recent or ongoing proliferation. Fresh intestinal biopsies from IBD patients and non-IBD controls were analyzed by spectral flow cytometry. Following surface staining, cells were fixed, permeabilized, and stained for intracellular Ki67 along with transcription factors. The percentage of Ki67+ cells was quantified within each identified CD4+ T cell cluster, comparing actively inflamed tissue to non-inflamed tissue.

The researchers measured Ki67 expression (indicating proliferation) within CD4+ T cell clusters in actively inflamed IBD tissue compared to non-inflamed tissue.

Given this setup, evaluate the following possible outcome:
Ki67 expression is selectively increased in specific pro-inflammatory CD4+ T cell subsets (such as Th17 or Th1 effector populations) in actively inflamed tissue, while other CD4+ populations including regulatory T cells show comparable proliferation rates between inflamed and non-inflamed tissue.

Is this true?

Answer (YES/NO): NO